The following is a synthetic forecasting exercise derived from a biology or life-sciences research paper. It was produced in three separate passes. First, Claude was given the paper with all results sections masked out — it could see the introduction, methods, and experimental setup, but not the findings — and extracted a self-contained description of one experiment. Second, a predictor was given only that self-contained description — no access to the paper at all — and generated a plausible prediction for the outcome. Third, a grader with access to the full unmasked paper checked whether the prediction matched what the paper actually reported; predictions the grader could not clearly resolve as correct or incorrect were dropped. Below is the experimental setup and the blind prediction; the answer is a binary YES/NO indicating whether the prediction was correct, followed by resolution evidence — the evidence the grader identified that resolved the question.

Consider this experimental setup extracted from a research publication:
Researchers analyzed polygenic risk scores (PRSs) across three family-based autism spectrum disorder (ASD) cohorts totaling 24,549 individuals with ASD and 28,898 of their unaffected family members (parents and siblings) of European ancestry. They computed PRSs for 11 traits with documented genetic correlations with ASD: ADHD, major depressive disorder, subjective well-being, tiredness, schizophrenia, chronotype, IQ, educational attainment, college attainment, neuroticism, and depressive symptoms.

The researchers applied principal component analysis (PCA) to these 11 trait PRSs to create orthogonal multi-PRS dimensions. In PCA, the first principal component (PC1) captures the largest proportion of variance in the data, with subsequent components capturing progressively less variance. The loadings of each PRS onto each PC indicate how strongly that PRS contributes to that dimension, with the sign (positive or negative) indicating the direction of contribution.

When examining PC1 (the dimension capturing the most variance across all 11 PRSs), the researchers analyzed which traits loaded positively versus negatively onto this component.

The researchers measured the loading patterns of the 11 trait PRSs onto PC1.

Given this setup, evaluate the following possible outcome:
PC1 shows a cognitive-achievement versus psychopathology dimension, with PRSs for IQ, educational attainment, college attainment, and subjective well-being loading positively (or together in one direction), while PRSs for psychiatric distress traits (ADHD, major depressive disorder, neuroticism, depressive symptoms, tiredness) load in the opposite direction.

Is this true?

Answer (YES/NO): NO